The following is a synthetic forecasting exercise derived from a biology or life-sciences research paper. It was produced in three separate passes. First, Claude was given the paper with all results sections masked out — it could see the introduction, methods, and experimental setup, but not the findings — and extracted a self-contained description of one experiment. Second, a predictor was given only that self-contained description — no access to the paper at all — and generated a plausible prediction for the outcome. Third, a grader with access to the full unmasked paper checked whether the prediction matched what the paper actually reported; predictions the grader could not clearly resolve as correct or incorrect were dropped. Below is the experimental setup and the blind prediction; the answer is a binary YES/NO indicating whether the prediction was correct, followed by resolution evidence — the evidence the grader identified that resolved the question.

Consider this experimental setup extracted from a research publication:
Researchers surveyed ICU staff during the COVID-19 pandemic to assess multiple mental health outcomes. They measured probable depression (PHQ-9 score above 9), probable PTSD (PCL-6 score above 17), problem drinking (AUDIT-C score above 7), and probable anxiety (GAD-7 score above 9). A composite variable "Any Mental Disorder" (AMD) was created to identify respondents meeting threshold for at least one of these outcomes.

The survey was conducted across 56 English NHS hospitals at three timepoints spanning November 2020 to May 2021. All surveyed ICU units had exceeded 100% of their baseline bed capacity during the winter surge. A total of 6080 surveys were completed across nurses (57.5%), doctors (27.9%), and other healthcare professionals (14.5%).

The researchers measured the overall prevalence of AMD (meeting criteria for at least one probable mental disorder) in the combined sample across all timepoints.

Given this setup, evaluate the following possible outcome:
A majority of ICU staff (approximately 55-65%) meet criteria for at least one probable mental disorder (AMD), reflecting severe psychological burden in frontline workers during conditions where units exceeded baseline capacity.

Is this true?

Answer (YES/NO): NO